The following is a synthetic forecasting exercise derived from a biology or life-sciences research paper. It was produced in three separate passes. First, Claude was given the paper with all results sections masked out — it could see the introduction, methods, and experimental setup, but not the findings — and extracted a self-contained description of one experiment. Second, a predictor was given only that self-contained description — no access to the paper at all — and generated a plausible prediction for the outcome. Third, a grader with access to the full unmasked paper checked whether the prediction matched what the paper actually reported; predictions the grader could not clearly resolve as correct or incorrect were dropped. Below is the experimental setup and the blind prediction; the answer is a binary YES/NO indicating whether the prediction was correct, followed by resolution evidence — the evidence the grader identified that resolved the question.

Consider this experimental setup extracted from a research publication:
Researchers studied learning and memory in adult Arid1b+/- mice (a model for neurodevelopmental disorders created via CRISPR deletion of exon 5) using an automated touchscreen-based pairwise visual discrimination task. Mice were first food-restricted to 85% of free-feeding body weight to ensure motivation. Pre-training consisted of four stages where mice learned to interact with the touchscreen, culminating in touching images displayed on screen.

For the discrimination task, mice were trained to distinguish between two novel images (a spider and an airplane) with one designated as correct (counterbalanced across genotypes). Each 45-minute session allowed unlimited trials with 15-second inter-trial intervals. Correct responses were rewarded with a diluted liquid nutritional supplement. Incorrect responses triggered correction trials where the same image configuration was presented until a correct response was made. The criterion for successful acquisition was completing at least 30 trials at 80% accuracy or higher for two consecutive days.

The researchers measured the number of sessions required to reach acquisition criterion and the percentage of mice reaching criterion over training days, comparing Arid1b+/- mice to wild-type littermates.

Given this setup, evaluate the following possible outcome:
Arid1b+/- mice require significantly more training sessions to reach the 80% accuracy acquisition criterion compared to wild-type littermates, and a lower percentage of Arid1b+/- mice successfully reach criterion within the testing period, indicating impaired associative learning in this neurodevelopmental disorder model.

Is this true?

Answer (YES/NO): NO